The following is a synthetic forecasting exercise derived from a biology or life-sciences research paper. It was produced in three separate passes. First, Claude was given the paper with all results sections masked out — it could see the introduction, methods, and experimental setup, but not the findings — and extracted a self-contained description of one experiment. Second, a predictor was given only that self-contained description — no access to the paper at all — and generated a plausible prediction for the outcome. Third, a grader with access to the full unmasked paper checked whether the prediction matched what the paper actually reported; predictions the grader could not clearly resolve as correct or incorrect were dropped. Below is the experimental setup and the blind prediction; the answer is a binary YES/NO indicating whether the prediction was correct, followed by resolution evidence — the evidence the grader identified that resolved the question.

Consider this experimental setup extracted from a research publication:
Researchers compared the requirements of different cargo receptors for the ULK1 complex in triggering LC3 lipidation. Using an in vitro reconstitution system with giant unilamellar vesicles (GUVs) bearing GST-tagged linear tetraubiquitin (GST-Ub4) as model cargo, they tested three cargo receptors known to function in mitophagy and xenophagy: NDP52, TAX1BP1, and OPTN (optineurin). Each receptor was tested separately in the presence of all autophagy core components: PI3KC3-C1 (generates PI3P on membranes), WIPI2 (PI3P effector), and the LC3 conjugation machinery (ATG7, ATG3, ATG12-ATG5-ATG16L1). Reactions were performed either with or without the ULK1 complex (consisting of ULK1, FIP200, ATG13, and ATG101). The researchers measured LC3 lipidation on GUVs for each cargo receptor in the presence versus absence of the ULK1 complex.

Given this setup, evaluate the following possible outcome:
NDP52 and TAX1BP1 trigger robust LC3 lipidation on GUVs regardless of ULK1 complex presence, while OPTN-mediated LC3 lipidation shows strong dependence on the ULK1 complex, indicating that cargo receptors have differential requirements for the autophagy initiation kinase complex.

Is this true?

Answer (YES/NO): NO